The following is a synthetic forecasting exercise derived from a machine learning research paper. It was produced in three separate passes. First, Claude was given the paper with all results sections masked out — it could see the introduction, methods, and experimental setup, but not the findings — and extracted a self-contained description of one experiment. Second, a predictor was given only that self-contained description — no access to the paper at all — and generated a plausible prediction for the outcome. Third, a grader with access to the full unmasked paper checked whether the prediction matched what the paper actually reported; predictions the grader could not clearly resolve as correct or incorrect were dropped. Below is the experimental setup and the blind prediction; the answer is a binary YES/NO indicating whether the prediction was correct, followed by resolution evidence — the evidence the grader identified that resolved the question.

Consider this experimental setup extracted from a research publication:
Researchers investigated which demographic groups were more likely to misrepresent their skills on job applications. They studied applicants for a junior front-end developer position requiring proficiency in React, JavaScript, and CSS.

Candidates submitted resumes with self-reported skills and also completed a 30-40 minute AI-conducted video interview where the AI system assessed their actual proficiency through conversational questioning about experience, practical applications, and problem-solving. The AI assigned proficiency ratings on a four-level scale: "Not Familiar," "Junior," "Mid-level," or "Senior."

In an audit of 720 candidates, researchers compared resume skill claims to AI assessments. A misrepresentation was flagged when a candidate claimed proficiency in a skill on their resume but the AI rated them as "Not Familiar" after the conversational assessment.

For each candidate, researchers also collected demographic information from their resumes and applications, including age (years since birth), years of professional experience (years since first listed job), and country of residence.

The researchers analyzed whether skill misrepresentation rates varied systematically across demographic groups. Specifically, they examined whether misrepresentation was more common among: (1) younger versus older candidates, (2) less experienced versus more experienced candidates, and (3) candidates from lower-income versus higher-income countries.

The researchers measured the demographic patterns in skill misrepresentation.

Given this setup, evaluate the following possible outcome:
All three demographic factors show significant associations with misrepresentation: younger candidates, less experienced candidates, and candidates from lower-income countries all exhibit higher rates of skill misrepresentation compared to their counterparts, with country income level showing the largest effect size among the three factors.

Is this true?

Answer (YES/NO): NO